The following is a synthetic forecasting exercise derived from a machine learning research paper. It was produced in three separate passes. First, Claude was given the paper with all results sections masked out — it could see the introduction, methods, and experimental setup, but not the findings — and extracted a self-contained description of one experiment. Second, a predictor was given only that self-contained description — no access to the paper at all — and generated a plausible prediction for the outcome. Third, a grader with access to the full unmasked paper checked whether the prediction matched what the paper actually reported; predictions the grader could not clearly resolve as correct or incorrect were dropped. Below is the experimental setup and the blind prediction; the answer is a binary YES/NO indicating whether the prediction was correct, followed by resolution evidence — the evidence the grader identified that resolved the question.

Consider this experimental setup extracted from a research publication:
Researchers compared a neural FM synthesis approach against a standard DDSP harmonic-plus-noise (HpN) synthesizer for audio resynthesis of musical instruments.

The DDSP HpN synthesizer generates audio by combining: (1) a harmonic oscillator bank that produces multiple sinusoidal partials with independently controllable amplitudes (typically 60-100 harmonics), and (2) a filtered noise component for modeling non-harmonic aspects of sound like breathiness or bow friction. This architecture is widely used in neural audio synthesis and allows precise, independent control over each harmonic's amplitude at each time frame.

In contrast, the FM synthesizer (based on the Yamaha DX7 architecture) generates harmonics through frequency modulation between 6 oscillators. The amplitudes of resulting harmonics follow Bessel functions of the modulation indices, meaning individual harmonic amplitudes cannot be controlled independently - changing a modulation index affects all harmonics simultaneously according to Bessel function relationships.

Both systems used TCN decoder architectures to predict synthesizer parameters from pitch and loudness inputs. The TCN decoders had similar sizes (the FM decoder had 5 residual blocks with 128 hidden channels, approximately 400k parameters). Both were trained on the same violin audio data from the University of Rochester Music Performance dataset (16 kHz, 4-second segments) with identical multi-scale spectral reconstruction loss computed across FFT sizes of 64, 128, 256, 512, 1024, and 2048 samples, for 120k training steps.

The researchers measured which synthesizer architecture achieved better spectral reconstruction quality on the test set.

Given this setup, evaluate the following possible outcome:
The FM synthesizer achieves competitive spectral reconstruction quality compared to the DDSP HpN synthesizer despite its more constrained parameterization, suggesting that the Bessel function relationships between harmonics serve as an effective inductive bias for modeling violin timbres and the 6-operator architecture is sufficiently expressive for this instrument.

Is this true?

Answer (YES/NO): NO